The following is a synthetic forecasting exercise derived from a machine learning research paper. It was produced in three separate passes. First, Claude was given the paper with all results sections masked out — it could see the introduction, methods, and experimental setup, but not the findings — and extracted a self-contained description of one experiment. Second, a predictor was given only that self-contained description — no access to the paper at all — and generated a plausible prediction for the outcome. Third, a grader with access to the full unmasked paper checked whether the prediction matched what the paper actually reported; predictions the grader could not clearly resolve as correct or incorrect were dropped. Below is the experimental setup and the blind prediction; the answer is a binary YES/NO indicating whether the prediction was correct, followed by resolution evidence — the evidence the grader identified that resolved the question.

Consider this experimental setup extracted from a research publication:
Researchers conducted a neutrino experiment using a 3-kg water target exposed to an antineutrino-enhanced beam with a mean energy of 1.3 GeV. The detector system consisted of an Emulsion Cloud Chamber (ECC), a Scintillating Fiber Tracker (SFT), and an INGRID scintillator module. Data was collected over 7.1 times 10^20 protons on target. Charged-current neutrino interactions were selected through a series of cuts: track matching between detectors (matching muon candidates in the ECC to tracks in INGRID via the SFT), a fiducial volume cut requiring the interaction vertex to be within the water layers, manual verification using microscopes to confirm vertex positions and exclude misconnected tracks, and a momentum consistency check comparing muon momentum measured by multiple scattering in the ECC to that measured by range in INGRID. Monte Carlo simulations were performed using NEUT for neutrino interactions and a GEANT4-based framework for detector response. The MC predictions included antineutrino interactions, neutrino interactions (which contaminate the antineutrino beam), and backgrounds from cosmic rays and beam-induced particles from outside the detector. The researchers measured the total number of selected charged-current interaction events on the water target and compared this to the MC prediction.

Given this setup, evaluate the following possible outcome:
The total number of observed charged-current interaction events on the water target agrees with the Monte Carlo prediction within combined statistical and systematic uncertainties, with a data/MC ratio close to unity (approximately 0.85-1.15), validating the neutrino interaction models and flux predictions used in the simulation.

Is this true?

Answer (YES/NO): YES